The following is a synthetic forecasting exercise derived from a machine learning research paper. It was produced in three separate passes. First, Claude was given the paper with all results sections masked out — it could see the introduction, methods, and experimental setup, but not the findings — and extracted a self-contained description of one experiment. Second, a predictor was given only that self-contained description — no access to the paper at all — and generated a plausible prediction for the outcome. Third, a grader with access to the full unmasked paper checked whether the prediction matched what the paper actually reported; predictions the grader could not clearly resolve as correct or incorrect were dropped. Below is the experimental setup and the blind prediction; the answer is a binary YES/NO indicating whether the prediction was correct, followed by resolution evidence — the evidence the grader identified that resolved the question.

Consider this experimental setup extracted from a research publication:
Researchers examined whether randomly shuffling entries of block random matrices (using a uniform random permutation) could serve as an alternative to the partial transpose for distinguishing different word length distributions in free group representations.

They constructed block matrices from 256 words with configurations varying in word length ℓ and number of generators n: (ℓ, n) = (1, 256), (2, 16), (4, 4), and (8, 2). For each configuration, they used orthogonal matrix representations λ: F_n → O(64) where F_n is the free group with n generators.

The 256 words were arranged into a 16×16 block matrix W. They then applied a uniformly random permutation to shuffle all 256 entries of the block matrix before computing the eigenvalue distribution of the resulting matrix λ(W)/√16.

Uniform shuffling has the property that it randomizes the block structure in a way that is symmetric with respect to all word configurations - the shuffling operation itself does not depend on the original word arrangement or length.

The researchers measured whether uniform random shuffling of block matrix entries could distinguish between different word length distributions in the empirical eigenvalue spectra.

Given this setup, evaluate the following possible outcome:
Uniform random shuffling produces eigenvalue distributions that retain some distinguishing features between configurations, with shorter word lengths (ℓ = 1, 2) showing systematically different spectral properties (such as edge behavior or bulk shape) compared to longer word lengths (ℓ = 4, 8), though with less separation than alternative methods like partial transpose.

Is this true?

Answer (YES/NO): NO